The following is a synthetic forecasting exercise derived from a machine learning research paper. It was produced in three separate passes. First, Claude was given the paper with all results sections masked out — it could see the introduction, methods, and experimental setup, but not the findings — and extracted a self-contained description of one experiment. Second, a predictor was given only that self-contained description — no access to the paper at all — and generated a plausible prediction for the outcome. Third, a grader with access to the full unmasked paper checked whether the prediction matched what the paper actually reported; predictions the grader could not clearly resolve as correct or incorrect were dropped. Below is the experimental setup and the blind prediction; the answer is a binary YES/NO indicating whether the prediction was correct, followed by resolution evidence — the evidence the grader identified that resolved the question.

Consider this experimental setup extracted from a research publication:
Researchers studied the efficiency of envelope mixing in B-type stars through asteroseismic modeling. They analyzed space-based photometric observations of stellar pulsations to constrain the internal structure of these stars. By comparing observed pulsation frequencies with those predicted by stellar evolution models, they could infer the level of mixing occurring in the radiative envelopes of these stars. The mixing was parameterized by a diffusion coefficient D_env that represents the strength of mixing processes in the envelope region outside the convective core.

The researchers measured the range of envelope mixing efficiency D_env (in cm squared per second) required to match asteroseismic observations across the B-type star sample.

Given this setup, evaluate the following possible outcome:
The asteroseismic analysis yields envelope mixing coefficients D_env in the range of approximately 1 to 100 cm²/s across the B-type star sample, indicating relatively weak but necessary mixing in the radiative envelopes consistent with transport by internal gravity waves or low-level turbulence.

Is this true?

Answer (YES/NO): NO